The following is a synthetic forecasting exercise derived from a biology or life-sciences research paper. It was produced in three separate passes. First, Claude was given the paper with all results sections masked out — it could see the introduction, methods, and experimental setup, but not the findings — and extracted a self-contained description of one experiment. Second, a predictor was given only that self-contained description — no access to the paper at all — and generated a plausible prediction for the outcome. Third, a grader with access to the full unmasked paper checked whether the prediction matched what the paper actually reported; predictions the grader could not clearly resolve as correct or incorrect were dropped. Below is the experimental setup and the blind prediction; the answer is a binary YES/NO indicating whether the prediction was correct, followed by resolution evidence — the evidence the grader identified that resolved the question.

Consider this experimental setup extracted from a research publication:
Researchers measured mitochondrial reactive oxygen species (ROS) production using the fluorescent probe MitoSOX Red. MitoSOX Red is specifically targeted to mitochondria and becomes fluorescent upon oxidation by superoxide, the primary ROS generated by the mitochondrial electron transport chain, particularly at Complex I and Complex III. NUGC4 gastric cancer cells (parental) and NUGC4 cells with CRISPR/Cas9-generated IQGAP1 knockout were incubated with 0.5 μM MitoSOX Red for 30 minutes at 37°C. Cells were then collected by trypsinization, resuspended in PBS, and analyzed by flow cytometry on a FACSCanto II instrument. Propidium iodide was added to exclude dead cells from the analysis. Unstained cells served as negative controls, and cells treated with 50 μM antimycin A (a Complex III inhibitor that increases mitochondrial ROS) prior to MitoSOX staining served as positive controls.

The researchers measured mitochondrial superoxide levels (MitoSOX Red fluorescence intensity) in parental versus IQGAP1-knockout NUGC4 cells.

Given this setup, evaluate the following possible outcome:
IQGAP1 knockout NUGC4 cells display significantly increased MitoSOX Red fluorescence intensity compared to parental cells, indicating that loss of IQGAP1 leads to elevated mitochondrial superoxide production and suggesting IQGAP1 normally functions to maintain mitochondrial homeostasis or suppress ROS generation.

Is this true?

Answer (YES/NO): NO